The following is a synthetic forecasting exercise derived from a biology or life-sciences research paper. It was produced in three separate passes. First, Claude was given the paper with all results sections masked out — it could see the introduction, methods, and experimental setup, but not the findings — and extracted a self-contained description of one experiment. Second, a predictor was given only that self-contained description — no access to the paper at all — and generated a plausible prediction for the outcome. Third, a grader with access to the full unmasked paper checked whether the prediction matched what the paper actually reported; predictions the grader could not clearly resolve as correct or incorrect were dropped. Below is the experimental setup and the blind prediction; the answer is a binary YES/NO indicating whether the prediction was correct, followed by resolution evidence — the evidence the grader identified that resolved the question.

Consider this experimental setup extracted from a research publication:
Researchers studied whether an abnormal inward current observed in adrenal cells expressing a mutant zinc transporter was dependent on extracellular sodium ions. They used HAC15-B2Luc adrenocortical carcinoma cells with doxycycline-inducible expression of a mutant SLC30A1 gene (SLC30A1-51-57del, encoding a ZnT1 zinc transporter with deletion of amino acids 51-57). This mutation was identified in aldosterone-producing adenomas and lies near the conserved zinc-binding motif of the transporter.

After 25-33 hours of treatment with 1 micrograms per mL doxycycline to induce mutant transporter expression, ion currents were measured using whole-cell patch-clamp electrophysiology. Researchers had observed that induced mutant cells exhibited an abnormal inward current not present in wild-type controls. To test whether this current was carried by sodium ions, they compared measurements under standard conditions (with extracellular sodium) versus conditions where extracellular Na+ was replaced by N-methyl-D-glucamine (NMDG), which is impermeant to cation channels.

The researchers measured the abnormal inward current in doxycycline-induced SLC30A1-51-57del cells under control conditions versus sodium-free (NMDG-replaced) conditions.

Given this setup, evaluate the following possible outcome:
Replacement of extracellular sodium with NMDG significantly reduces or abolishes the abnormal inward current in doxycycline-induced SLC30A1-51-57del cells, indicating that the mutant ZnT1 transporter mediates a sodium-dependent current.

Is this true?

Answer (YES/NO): YES